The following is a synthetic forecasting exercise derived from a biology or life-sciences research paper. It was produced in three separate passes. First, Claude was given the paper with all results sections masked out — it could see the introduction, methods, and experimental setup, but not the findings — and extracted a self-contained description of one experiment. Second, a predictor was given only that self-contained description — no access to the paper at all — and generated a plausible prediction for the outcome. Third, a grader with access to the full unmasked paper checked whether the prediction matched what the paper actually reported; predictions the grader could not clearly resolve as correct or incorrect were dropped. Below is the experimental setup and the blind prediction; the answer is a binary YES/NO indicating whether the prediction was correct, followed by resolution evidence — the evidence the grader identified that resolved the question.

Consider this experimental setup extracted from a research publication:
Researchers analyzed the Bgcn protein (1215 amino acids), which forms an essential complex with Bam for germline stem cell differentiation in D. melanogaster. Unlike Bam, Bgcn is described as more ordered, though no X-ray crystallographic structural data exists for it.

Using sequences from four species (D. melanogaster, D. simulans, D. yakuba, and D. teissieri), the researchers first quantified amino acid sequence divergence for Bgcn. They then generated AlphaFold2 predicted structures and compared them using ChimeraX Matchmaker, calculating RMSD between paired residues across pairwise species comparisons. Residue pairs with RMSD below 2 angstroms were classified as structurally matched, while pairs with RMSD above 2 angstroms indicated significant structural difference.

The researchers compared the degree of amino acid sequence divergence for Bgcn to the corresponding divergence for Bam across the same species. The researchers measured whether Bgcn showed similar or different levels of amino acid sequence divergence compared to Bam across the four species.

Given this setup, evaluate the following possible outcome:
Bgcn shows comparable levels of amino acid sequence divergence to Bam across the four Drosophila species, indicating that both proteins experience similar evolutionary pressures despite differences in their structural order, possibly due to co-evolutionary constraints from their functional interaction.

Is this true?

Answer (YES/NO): NO